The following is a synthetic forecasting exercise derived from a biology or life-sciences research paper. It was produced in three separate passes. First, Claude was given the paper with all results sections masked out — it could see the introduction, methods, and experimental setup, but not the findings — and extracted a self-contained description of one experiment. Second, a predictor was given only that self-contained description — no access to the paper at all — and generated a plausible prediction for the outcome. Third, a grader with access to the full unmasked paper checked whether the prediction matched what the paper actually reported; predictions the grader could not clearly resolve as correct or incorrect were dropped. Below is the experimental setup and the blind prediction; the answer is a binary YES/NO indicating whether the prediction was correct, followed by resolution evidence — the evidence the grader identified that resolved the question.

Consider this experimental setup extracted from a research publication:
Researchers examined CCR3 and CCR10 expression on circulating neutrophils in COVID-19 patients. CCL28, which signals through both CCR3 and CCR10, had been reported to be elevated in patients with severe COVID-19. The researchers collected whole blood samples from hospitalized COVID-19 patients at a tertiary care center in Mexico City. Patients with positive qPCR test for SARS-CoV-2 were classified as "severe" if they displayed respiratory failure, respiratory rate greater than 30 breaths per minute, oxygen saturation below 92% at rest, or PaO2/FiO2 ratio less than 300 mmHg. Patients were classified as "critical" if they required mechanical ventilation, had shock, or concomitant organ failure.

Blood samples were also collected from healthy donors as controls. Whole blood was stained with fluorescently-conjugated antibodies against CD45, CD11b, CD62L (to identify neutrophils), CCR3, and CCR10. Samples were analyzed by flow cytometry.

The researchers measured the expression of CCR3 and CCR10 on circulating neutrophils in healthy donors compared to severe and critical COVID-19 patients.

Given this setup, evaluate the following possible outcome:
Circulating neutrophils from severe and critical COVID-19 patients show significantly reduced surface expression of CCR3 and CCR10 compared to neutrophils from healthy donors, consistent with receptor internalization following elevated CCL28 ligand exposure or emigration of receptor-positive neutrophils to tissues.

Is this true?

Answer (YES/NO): NO